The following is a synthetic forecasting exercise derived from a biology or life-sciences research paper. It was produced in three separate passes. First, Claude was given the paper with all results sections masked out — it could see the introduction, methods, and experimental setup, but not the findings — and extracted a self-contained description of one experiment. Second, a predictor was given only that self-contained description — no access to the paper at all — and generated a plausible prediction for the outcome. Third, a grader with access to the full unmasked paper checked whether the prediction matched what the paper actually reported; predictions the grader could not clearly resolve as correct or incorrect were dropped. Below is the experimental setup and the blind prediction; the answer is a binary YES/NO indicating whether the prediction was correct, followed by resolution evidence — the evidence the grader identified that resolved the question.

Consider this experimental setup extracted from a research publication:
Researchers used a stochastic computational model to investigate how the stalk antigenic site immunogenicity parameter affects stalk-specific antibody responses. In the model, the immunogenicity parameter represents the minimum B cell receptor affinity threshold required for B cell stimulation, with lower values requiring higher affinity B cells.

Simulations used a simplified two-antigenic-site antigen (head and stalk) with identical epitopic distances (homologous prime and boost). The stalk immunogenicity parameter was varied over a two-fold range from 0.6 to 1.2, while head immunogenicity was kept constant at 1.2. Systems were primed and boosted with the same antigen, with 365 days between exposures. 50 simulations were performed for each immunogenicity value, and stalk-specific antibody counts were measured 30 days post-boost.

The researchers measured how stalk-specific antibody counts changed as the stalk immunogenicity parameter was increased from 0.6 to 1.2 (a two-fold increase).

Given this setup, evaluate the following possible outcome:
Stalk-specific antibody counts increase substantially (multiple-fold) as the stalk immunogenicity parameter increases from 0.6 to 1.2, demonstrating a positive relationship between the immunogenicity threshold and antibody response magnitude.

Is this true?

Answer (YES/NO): NO